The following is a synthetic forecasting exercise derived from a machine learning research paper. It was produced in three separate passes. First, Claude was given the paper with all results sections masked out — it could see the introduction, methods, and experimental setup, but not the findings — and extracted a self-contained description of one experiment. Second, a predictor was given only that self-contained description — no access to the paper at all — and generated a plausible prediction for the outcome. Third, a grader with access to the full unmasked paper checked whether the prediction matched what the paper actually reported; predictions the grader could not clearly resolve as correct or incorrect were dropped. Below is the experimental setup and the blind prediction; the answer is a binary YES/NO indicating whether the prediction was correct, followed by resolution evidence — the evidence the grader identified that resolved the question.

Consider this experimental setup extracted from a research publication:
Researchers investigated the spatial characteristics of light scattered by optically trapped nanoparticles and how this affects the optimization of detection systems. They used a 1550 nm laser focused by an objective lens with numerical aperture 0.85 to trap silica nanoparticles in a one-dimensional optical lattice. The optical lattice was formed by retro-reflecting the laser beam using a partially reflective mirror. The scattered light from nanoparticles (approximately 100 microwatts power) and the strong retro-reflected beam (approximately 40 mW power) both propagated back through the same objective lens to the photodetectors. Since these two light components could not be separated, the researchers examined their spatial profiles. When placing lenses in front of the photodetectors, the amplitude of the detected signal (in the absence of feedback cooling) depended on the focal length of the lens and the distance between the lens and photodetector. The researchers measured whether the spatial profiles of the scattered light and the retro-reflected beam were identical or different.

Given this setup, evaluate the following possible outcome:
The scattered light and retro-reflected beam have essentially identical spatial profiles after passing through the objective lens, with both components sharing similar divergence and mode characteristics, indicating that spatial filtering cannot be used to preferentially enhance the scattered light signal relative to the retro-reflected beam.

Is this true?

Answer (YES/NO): NO